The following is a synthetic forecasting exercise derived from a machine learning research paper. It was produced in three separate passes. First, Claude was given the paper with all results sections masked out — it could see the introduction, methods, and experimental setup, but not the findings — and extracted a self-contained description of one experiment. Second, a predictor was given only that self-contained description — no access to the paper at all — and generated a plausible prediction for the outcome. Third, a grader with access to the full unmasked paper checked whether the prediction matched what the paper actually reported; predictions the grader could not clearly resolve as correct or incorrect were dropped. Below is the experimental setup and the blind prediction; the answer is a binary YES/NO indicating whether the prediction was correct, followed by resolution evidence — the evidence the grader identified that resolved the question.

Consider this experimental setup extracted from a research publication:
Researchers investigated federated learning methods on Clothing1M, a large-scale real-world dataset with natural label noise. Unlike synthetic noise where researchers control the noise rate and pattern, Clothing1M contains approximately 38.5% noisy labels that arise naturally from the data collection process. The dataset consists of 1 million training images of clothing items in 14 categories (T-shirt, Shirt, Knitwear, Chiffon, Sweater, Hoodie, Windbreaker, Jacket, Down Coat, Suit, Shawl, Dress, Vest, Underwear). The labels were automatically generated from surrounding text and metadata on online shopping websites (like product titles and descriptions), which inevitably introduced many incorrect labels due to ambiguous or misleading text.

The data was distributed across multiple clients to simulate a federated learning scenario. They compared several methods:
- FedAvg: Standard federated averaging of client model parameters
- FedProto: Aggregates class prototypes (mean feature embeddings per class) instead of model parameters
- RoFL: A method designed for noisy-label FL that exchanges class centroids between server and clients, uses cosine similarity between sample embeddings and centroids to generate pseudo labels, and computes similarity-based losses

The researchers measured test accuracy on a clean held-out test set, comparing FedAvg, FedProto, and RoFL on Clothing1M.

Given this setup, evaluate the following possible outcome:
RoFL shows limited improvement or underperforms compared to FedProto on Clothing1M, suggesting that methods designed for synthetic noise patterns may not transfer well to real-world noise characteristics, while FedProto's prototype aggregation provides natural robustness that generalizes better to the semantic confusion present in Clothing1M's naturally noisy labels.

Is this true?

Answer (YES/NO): NO